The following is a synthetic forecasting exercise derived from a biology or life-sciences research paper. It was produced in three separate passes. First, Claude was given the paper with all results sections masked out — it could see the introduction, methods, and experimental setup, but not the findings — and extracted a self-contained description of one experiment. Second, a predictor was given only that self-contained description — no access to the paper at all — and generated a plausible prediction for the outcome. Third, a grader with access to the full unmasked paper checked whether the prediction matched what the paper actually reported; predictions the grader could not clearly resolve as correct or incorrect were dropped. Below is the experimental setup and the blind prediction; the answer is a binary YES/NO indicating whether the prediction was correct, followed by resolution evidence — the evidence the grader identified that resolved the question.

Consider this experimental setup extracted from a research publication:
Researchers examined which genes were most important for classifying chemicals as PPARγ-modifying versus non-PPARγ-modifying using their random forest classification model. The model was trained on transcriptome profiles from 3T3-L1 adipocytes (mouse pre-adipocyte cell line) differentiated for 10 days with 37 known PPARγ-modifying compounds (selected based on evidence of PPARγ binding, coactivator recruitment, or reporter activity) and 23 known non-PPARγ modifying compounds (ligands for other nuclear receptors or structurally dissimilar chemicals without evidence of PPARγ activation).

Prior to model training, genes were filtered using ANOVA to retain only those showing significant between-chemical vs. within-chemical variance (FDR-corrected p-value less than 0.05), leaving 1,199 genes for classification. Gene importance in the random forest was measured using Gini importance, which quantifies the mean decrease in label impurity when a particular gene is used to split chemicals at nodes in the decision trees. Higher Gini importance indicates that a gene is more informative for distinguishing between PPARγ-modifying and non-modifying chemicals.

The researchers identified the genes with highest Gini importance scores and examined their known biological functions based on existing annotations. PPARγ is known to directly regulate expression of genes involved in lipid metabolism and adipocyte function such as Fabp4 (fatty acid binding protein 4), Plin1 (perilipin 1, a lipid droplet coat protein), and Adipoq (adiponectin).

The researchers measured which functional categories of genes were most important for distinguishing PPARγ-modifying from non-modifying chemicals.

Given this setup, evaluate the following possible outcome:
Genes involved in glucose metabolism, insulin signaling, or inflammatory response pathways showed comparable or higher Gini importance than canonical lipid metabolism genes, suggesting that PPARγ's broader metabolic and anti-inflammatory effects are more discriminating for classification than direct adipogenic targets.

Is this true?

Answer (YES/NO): NO